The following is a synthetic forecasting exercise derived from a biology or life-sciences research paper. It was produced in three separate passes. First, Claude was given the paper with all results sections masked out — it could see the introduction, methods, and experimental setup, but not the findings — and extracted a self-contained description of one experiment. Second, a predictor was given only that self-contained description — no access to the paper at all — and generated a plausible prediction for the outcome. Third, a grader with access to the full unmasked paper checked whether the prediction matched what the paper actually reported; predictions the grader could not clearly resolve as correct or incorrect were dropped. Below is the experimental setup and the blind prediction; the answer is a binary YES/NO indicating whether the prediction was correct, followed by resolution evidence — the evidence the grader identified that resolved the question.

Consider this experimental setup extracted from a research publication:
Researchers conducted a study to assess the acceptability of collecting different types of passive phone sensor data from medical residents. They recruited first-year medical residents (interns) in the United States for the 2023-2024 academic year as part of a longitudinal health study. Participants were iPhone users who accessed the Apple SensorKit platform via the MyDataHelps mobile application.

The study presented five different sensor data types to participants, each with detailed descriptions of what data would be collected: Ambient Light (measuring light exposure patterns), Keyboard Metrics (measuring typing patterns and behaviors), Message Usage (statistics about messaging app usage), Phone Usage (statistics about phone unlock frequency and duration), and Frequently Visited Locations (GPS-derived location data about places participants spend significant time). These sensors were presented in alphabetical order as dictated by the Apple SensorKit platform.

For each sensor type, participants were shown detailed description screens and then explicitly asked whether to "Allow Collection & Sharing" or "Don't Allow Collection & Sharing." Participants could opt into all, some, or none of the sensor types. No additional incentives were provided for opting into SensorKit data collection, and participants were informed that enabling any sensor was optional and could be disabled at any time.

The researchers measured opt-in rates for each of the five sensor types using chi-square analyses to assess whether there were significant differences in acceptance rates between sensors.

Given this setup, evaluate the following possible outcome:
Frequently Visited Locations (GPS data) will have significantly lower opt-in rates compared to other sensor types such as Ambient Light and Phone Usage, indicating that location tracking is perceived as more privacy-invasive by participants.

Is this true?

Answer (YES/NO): YES